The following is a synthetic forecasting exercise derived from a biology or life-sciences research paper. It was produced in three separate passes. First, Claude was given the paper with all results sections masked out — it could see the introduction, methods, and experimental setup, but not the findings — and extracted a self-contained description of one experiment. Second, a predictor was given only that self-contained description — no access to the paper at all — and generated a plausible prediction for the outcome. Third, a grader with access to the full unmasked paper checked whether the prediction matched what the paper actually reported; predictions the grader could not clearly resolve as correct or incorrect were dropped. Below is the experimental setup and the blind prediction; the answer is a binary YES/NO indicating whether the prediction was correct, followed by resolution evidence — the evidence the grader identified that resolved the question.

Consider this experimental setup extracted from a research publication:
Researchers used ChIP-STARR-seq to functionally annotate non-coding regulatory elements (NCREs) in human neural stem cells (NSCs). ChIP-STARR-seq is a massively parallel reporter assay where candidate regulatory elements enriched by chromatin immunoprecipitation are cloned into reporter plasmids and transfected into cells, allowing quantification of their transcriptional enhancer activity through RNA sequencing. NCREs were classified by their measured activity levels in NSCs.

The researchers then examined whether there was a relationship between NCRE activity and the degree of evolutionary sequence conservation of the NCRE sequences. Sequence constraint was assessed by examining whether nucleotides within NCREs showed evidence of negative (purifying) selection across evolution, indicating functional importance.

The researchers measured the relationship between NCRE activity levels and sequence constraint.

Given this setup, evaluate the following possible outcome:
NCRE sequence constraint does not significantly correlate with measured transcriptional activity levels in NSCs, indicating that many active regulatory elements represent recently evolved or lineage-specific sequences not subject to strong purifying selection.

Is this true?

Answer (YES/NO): NO